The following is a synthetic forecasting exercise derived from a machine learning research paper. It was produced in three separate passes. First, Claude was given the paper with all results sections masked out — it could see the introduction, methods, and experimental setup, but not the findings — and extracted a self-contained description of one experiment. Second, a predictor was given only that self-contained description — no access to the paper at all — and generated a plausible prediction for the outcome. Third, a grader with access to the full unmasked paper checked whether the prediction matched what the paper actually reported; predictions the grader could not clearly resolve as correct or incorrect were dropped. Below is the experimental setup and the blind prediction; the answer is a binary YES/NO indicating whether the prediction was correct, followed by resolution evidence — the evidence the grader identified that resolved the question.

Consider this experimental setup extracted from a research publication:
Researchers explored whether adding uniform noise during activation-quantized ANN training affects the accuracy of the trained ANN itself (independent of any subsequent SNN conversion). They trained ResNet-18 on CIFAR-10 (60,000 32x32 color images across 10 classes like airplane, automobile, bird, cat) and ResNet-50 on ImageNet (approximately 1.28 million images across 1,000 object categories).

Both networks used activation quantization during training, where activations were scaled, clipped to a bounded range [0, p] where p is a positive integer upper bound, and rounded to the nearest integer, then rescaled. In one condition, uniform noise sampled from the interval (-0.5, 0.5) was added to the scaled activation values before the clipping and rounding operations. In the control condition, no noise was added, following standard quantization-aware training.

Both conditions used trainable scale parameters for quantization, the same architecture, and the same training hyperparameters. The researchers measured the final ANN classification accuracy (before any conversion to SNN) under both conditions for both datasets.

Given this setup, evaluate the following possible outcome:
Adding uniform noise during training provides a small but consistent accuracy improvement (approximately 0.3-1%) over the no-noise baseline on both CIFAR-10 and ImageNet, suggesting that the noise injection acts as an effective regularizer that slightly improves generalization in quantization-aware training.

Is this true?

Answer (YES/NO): NO